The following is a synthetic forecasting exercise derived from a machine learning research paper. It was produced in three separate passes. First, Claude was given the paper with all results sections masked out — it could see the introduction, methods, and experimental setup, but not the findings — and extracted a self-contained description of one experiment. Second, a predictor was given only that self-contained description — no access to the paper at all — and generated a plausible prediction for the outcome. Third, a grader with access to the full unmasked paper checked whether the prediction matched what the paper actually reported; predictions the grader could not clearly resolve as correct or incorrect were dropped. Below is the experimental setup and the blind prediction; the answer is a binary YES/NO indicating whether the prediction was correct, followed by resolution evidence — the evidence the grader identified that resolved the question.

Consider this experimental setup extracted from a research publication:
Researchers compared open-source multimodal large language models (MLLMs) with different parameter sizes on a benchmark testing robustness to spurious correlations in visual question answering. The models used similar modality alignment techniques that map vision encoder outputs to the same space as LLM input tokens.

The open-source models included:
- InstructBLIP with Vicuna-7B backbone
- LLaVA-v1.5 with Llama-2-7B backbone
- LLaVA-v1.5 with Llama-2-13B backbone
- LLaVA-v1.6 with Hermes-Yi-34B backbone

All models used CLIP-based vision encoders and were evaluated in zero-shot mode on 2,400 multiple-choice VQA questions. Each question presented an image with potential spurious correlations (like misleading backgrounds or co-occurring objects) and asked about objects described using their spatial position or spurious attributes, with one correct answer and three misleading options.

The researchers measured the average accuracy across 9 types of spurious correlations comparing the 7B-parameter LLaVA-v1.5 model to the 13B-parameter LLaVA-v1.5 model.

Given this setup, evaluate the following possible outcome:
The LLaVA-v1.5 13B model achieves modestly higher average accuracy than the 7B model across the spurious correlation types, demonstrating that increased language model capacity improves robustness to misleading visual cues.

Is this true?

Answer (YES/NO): NO